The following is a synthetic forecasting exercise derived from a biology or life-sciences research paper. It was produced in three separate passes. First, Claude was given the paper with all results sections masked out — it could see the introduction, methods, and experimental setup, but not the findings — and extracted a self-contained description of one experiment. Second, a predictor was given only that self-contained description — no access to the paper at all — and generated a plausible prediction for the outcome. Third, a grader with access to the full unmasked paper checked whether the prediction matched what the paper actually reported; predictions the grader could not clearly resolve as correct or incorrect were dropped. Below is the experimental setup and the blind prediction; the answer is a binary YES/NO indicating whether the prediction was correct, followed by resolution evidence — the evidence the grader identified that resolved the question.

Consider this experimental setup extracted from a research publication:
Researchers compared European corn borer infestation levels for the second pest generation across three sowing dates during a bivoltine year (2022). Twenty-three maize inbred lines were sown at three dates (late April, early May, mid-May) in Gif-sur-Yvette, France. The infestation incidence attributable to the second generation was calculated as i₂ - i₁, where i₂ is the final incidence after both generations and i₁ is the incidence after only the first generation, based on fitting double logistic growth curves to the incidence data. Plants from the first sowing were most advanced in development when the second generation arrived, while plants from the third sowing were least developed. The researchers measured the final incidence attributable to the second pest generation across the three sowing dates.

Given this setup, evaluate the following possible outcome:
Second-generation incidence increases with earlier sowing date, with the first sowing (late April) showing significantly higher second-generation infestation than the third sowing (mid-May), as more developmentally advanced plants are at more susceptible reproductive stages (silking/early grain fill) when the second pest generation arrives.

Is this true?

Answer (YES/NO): NO